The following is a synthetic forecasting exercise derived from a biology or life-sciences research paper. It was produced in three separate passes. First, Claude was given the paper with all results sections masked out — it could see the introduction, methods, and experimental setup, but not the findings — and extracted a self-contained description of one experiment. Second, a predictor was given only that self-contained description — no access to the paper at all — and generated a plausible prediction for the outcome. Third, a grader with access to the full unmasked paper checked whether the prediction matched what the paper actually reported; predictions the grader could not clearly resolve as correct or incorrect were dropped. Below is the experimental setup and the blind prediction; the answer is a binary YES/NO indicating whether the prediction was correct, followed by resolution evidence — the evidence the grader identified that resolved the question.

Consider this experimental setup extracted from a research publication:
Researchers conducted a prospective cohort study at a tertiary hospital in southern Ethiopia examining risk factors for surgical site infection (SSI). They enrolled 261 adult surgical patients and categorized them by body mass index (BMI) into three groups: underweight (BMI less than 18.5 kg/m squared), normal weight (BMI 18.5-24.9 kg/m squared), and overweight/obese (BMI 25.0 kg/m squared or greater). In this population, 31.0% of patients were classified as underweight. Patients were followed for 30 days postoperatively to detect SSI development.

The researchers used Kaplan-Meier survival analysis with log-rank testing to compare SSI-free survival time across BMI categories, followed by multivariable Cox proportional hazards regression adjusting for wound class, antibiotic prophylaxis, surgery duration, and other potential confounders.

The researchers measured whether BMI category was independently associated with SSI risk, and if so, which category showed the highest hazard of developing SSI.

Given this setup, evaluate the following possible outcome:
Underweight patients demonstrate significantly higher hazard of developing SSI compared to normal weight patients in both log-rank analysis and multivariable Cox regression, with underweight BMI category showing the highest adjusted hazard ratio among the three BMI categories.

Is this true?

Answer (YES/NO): YES